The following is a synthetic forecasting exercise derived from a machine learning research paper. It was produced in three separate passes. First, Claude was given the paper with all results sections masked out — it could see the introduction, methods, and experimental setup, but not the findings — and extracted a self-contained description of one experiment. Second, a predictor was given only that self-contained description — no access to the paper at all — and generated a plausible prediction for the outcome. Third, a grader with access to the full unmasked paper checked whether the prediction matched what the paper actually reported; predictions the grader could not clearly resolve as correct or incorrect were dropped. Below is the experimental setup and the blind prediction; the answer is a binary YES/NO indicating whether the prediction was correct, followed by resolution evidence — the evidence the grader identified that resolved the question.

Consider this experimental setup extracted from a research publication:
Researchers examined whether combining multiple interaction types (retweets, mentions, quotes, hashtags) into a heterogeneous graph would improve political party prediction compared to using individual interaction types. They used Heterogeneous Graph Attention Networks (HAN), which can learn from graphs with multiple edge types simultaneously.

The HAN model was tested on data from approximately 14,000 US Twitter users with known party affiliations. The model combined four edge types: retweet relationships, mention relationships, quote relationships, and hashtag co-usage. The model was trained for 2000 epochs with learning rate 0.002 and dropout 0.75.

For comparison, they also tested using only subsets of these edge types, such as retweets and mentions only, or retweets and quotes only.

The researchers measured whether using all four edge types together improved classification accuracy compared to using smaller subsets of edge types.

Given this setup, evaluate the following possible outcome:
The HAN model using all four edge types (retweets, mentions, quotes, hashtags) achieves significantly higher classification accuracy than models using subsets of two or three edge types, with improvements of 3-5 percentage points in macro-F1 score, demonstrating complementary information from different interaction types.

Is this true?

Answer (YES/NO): NO